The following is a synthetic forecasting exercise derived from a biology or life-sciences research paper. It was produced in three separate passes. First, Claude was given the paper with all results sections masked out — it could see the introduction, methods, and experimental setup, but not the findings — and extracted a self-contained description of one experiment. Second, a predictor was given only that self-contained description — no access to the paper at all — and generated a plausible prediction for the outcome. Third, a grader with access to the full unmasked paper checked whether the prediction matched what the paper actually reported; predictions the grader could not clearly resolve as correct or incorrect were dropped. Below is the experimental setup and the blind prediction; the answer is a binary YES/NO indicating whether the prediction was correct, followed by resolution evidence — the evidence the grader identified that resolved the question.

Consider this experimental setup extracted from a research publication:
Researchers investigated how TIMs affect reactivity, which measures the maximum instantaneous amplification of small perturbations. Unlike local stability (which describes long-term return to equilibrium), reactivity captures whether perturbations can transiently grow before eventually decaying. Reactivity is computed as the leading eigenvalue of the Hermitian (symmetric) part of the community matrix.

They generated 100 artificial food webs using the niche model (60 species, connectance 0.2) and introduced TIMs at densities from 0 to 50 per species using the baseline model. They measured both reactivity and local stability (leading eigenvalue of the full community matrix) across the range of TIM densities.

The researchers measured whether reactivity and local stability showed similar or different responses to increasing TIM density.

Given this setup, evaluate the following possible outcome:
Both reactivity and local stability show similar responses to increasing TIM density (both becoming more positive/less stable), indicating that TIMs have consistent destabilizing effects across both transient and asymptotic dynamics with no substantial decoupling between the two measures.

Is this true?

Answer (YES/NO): YES